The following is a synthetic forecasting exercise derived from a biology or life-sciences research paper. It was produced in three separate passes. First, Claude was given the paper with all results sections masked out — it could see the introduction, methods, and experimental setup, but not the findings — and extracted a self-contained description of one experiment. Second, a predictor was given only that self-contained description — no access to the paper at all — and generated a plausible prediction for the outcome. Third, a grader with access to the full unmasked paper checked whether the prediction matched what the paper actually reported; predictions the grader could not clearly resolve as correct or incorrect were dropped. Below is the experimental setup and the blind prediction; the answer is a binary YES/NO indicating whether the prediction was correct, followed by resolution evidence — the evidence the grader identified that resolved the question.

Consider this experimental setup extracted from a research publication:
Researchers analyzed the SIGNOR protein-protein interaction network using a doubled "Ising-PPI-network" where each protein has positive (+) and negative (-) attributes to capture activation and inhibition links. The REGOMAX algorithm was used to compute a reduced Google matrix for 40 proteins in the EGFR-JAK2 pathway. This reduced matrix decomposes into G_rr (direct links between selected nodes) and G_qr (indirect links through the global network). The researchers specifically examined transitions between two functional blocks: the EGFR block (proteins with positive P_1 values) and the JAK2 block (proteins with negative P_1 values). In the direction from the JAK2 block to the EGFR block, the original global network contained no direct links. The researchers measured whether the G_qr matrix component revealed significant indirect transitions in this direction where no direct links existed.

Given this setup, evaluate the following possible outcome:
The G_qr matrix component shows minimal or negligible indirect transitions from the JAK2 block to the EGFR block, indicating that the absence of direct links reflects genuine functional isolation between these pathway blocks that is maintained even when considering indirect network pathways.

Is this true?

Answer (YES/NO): NO